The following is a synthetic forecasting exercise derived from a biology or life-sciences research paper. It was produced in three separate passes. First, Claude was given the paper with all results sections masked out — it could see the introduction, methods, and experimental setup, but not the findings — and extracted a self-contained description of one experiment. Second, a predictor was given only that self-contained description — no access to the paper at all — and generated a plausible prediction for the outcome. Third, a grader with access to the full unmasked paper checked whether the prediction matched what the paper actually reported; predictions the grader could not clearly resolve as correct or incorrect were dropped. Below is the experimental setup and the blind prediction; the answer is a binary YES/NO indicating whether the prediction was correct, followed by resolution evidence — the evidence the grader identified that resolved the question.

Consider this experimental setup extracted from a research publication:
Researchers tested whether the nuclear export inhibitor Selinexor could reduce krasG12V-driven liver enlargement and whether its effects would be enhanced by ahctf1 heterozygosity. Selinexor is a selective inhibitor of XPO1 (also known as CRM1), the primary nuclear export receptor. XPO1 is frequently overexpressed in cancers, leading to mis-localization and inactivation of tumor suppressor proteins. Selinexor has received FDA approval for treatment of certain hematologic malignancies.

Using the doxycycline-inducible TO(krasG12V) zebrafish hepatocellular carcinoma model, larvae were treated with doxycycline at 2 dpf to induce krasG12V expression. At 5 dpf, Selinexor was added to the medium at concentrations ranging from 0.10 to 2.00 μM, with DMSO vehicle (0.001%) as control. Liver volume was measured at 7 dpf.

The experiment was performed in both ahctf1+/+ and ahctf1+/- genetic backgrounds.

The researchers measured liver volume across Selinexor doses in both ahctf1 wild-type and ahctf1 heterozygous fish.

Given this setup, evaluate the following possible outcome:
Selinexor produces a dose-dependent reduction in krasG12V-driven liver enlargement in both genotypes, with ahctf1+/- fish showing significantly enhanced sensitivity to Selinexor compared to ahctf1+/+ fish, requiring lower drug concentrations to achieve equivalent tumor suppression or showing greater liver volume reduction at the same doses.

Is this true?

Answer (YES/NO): YES